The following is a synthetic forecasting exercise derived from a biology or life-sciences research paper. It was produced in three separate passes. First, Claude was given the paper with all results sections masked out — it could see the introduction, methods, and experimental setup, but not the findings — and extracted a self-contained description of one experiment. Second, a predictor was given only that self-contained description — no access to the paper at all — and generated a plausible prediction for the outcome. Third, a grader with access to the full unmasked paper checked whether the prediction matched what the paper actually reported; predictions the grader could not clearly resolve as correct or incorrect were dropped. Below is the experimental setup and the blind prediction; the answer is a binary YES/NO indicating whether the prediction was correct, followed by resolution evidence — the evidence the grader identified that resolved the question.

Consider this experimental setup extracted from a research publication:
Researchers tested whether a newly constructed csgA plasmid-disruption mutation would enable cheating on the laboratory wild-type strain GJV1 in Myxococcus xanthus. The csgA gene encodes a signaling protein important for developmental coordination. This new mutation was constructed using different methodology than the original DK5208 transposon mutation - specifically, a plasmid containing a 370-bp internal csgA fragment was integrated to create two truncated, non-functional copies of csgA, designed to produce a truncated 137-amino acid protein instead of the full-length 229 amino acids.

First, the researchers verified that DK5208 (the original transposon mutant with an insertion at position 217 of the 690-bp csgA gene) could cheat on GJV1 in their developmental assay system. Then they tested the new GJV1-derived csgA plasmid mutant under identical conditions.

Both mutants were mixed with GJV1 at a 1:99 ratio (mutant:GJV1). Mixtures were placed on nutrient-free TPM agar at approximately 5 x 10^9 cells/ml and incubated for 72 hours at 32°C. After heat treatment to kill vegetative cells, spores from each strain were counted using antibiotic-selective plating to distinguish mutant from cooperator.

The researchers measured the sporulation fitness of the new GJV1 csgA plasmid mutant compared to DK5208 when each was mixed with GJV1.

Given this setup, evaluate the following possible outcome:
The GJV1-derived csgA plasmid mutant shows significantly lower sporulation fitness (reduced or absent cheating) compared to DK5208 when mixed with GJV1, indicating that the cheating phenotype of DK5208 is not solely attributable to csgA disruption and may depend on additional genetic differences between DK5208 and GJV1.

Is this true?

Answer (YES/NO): YES